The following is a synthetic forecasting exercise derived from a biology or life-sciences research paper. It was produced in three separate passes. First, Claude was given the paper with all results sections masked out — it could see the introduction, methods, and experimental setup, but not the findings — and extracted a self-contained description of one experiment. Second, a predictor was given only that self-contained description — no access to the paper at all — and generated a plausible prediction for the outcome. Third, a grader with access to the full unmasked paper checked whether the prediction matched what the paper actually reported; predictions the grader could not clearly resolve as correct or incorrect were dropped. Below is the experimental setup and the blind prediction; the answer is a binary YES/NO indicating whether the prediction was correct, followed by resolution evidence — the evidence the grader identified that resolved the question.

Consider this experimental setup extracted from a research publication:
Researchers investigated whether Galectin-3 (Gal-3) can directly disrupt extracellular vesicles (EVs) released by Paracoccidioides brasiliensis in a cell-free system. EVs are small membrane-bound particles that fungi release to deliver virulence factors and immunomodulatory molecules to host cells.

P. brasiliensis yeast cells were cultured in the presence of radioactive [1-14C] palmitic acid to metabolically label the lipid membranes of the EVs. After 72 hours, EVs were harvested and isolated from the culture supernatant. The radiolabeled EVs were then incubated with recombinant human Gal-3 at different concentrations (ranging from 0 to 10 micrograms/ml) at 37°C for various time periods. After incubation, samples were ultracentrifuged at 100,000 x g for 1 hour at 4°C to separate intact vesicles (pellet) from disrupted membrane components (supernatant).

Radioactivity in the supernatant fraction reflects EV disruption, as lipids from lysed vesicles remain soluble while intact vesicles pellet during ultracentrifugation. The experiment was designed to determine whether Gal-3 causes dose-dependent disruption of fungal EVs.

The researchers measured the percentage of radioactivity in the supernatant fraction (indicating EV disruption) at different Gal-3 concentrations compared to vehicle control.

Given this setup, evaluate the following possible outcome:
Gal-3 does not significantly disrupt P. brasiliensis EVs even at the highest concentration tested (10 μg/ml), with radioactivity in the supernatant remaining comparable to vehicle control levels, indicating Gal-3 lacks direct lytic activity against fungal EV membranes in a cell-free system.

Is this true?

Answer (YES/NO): NO